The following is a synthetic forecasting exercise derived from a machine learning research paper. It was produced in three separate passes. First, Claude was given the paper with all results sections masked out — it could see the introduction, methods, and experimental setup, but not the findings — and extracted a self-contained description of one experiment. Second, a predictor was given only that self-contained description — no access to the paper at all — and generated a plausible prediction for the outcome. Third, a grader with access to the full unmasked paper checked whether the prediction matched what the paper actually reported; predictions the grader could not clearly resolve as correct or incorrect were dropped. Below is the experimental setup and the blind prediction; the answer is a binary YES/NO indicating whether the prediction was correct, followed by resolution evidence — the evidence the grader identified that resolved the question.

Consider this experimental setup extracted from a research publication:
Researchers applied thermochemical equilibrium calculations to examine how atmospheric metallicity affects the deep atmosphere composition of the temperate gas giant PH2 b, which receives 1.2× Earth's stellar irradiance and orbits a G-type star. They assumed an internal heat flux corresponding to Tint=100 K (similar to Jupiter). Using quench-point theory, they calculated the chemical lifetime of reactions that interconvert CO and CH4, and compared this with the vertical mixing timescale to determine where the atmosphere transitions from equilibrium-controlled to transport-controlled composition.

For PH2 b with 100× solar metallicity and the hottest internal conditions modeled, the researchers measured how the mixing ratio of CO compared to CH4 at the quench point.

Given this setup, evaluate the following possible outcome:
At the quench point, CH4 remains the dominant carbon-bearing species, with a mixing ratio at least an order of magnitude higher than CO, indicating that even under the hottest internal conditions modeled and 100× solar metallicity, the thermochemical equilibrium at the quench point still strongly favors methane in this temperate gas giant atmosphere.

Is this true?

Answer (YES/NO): NO